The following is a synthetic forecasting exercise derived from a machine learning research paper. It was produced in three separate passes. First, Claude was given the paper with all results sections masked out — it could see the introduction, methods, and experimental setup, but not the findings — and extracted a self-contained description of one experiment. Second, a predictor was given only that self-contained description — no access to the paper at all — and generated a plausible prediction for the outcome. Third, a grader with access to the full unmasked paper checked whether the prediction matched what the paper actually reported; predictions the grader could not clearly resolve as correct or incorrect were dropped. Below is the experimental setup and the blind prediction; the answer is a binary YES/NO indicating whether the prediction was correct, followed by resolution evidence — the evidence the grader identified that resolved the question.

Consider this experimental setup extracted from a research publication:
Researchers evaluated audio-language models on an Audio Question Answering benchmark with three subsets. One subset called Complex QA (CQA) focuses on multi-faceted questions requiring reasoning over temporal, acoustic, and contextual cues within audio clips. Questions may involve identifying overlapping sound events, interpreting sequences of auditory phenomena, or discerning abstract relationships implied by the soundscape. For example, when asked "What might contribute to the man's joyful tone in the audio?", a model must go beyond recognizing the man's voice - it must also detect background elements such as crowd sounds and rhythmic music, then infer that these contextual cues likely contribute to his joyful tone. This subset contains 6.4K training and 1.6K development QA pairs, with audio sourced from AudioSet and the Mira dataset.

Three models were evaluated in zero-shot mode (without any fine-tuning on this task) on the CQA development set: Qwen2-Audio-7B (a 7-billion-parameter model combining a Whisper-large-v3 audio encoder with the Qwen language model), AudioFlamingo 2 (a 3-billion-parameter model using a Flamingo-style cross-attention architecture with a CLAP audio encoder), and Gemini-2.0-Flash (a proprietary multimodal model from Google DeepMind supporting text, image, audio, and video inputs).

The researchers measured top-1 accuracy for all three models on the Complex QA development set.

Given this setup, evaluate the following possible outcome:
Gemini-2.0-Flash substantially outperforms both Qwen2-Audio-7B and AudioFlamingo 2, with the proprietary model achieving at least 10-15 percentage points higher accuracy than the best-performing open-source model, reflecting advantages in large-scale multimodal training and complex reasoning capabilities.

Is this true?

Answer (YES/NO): NO